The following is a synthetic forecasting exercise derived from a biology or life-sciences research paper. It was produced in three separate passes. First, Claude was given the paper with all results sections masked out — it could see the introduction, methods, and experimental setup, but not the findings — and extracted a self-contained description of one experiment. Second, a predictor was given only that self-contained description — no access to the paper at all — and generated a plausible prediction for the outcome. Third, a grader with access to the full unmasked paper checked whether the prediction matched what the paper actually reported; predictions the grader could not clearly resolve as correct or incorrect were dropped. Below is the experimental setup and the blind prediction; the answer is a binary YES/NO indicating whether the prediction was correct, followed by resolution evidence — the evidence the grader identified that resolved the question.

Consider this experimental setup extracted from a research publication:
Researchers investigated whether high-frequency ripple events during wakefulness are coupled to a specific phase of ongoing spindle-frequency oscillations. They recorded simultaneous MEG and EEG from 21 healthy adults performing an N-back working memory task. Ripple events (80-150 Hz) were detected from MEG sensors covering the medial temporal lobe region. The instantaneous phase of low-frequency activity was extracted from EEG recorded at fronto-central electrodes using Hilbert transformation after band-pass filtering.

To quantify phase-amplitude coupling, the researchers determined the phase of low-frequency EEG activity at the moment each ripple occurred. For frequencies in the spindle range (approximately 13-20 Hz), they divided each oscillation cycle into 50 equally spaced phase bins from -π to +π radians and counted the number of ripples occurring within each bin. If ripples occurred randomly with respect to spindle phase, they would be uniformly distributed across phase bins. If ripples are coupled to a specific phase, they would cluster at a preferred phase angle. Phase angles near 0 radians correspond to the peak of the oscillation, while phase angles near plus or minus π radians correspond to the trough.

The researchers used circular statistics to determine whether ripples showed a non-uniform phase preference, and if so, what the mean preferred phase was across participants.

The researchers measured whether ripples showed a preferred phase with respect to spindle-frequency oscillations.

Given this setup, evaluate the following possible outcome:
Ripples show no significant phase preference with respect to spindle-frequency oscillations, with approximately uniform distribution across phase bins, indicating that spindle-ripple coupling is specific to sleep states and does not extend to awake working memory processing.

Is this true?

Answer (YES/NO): NO